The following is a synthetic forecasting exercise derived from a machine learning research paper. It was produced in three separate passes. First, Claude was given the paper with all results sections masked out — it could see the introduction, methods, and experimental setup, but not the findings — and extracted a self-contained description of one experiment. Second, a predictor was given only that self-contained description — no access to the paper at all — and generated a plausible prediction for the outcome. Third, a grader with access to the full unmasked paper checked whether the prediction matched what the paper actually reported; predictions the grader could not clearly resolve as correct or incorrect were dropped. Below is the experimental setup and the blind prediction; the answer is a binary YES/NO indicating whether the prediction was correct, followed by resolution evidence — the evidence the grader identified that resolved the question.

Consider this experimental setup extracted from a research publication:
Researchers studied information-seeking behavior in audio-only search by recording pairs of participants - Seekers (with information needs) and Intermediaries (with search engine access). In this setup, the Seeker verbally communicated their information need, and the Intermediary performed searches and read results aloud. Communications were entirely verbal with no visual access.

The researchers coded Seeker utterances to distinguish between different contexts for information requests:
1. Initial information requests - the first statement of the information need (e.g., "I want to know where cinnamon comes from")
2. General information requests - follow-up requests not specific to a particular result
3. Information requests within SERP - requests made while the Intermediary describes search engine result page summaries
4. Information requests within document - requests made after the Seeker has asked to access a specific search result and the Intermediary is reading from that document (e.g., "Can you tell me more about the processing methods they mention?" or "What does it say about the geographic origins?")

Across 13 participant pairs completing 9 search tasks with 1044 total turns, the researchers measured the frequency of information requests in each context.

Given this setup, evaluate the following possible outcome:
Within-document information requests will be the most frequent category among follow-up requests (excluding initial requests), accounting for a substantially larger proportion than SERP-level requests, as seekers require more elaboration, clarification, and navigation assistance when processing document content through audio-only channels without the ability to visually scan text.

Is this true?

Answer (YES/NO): YES